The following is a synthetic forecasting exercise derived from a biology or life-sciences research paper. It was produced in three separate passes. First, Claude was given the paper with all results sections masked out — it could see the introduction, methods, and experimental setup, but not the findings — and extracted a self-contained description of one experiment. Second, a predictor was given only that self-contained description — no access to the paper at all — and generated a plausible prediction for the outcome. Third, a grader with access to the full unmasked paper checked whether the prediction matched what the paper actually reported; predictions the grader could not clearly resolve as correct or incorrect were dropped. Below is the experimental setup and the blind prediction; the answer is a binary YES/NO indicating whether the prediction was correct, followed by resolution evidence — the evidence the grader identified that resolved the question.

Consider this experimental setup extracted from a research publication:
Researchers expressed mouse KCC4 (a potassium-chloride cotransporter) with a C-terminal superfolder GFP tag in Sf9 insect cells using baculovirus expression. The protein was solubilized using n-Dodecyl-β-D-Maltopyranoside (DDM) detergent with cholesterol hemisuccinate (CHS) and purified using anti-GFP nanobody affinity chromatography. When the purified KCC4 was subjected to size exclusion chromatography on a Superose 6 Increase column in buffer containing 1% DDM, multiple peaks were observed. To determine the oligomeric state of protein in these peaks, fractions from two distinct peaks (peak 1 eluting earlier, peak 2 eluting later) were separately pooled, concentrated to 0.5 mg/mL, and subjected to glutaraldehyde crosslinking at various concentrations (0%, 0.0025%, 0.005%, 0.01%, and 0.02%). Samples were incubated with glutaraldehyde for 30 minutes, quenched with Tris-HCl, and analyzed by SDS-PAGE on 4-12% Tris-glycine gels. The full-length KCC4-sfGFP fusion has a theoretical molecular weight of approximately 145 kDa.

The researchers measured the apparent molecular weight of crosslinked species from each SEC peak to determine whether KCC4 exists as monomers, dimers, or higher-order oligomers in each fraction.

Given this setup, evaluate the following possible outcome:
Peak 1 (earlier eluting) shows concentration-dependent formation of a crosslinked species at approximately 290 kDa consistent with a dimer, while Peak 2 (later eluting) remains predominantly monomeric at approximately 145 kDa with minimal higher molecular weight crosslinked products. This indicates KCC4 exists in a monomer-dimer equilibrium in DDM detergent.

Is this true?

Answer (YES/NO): NO